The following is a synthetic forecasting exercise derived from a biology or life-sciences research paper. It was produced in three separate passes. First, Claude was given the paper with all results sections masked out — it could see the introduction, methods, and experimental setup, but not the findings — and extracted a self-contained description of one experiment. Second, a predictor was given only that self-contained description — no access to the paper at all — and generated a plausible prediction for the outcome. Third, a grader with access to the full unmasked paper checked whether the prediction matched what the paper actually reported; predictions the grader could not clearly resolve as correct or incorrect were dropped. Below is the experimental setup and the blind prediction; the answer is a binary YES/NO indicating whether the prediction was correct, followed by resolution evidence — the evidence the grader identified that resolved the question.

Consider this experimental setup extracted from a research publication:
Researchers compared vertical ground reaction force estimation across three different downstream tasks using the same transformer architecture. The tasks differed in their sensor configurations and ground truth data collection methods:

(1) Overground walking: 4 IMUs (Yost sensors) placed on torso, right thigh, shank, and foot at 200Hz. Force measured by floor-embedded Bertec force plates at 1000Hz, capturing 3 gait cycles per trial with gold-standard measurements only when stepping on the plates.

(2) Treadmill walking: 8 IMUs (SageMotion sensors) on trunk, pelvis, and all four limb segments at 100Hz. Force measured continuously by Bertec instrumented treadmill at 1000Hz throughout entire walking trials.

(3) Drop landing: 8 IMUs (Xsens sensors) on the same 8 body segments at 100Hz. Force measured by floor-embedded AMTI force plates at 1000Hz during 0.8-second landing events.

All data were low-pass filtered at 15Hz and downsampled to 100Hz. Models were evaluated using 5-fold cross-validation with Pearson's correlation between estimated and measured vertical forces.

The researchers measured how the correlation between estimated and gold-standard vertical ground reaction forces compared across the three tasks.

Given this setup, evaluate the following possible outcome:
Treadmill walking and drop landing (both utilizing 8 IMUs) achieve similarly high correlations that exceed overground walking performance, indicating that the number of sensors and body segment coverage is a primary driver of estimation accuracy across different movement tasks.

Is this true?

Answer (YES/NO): NO